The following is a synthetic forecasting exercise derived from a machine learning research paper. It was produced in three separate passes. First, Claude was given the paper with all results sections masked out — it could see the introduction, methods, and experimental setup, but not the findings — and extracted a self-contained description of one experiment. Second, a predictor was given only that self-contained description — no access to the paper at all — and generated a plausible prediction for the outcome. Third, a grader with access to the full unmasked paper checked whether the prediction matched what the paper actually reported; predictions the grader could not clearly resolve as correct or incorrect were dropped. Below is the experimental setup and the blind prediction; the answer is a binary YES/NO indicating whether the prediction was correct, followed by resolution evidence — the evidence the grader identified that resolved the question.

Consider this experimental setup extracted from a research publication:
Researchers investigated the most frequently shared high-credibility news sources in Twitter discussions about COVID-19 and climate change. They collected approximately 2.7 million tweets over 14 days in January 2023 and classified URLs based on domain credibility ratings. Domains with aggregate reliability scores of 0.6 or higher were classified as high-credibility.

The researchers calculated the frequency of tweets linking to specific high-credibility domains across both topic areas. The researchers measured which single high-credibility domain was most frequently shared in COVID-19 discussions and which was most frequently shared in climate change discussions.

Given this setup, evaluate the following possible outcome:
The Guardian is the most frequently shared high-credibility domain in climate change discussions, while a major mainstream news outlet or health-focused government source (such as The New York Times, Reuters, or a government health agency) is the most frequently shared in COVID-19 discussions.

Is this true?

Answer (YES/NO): NO